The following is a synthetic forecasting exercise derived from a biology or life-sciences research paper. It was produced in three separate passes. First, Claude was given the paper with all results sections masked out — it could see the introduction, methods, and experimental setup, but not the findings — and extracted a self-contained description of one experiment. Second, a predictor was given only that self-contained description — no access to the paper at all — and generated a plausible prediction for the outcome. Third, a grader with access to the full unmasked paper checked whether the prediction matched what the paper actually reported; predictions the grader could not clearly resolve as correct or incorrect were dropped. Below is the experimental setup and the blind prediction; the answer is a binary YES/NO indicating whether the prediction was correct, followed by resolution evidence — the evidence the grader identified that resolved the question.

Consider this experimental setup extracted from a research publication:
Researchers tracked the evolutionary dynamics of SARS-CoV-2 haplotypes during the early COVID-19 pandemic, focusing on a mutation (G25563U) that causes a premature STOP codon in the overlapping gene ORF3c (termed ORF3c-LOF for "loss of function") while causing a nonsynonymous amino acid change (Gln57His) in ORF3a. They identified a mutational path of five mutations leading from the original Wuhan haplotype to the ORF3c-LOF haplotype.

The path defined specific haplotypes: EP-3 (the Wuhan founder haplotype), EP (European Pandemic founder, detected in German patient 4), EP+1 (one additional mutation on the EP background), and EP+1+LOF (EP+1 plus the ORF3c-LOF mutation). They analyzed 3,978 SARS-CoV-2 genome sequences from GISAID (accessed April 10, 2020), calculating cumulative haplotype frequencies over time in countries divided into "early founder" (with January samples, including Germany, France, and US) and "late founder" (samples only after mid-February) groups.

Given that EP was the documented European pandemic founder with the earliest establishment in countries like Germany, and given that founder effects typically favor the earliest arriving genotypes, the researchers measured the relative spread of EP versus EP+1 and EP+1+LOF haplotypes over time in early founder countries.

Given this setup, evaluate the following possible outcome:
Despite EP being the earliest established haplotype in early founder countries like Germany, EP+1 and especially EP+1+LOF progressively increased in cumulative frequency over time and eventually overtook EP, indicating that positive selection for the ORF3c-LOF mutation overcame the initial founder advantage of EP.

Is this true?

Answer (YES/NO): NO